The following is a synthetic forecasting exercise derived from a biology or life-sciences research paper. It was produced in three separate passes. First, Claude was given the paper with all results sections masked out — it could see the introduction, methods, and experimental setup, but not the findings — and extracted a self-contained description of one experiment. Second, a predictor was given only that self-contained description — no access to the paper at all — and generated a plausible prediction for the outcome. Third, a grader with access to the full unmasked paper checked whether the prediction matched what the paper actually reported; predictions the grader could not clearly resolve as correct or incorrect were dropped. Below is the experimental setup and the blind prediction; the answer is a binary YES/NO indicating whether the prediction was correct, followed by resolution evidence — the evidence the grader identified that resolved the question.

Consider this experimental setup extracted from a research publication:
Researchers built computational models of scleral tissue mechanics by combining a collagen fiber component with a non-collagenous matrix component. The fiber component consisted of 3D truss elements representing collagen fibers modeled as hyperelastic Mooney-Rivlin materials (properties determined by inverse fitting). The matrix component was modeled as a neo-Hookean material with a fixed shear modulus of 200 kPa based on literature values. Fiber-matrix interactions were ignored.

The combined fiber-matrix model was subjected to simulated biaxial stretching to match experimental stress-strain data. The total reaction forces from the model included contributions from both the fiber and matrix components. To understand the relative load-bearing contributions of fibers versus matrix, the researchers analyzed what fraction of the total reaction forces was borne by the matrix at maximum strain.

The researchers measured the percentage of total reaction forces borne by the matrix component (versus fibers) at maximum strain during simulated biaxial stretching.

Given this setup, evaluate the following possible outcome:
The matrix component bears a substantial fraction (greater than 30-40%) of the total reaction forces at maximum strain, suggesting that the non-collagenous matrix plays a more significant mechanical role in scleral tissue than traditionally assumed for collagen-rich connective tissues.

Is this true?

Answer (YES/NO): NO